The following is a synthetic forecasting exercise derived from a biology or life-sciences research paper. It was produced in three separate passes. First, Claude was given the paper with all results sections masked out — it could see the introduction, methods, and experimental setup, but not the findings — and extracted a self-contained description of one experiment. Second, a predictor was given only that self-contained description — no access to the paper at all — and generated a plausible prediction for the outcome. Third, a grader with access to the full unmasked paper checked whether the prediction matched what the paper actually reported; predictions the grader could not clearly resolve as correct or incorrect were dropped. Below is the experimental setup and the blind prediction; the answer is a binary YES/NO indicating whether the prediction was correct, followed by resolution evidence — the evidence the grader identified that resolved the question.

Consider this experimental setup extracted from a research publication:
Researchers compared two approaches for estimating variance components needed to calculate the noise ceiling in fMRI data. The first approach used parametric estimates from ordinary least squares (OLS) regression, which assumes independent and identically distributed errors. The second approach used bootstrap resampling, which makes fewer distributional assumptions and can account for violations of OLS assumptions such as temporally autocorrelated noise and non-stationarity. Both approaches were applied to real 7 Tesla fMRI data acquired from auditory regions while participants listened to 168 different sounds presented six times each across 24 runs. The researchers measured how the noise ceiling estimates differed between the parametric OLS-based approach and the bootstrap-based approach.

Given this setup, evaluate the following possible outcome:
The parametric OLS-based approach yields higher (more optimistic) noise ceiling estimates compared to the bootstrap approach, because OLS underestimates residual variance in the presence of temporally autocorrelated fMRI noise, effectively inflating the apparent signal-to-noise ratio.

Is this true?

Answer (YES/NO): YES